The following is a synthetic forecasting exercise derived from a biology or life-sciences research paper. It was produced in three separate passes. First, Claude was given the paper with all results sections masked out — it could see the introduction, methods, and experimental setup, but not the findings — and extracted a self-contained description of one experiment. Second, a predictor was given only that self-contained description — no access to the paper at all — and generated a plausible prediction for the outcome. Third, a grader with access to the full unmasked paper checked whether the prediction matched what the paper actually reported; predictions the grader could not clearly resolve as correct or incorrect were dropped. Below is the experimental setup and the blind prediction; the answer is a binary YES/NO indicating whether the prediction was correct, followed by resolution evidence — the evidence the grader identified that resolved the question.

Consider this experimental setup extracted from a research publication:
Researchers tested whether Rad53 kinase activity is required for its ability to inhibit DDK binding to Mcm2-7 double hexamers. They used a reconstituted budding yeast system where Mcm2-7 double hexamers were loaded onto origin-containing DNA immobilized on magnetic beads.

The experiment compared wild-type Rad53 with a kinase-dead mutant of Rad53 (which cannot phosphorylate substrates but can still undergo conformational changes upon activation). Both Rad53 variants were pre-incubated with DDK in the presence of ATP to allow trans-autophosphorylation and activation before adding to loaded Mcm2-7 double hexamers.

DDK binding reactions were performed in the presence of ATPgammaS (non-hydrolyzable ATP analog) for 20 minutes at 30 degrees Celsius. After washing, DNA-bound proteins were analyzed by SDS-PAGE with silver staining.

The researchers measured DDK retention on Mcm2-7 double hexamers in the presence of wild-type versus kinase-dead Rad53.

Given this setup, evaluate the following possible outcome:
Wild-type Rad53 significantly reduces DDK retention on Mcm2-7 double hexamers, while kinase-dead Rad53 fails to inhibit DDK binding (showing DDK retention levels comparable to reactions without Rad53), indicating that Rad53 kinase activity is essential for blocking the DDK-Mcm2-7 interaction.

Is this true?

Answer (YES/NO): NO